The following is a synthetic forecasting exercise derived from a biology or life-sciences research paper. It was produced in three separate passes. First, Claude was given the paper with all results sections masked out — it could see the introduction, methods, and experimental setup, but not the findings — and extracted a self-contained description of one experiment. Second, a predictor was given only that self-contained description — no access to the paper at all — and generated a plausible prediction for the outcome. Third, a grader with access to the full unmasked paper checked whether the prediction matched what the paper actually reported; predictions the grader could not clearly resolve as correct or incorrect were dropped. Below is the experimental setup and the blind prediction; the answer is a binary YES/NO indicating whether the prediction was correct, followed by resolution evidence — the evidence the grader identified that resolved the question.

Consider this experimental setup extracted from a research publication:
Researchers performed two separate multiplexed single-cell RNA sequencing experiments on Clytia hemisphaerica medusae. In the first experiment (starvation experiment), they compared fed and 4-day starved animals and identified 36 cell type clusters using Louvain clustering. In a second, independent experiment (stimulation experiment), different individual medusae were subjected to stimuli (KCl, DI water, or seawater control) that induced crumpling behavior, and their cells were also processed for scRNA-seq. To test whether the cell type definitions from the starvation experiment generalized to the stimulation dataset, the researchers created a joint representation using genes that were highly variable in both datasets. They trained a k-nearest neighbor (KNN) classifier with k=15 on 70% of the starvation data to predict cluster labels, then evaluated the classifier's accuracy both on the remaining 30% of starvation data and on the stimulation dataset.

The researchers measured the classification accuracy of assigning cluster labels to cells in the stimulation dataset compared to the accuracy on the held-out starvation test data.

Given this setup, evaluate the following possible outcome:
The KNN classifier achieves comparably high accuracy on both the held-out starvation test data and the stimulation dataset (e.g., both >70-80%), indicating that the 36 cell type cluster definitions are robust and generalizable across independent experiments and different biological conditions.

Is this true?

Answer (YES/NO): YES